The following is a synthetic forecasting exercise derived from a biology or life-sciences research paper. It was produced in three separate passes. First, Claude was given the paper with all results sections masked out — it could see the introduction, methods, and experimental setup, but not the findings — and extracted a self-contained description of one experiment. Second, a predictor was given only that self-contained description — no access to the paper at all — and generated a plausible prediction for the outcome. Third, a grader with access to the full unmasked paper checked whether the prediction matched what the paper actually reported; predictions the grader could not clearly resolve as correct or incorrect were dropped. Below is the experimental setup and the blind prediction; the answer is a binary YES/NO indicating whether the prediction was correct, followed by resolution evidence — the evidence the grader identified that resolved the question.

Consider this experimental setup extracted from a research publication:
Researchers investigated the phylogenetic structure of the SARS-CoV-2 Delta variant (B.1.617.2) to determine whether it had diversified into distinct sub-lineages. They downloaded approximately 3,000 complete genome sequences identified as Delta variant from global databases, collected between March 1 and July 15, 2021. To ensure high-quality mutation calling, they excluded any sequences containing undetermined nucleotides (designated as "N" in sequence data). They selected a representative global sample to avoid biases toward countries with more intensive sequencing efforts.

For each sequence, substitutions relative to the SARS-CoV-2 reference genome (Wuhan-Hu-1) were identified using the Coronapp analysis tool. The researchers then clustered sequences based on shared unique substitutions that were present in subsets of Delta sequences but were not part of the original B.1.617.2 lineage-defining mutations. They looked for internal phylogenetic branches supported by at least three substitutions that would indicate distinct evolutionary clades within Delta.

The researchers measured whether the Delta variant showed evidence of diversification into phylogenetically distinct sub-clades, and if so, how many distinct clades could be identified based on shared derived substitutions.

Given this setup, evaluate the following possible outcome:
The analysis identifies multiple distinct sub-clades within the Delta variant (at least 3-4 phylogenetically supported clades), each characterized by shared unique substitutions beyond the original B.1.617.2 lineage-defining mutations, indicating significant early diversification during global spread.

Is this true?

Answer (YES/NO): YES